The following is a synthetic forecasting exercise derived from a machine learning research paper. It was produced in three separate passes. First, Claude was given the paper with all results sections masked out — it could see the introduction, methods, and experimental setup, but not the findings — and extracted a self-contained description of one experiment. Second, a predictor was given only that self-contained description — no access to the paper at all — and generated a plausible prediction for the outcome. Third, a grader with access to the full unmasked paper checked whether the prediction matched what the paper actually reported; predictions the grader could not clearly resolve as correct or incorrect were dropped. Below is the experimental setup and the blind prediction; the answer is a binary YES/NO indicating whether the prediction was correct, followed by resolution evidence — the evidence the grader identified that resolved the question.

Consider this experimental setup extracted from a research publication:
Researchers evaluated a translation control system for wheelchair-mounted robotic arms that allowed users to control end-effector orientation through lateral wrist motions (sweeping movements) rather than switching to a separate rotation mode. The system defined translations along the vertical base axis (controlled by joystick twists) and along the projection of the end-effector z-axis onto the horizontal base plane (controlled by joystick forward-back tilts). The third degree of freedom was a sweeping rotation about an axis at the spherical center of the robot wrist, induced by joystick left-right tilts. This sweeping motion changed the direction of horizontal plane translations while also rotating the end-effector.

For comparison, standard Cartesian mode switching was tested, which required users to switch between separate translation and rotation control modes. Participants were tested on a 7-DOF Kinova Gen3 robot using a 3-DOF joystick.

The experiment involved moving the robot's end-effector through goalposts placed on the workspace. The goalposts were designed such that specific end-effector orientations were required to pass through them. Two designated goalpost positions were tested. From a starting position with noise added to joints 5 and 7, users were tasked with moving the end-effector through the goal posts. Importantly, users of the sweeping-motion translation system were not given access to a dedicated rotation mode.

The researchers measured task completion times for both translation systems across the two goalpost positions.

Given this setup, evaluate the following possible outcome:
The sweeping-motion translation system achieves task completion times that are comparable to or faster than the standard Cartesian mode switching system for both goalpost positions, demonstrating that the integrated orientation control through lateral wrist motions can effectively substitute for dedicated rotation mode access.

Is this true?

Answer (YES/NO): YES